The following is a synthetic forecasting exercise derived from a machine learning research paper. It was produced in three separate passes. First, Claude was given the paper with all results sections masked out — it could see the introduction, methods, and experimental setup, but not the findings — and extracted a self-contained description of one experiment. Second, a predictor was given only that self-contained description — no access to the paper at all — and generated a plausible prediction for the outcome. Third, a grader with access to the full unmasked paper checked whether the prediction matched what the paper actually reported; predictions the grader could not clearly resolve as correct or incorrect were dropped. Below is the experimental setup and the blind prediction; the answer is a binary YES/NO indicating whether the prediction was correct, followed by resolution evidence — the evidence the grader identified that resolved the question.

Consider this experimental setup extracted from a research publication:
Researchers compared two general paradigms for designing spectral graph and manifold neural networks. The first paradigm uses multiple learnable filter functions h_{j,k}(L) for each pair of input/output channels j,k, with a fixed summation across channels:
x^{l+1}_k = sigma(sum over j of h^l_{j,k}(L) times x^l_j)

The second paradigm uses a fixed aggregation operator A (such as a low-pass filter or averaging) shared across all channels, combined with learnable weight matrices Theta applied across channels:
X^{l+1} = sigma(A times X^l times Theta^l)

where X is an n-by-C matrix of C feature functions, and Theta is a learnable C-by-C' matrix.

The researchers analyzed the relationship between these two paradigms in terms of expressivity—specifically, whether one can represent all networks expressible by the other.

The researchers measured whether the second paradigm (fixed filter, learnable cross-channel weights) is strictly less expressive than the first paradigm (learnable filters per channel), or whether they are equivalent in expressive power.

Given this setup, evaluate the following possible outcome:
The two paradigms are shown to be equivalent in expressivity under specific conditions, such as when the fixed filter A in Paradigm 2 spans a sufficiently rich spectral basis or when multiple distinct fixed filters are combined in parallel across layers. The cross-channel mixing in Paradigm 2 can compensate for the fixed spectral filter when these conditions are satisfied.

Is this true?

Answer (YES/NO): NO